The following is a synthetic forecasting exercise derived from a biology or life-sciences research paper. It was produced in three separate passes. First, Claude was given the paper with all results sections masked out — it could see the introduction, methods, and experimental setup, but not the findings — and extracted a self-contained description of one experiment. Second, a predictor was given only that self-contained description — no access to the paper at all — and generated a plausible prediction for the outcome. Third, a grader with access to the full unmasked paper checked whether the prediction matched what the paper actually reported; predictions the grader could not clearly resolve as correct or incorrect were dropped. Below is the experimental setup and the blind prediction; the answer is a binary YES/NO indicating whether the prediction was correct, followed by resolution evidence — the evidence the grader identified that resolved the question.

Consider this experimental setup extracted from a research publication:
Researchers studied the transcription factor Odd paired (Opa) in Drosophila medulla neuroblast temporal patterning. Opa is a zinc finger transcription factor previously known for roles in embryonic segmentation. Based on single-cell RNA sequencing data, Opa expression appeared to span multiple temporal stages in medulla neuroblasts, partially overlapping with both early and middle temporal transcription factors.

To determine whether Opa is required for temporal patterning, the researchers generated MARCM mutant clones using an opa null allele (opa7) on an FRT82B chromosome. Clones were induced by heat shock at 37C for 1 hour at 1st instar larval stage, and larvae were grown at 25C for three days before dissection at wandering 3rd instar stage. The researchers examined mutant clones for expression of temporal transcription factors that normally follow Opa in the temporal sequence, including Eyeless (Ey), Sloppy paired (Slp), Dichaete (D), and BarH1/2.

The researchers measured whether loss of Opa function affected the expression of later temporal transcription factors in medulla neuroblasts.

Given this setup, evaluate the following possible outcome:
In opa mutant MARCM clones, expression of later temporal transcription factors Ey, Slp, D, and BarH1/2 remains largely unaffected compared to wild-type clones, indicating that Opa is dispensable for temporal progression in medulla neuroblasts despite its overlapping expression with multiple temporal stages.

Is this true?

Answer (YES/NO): NO